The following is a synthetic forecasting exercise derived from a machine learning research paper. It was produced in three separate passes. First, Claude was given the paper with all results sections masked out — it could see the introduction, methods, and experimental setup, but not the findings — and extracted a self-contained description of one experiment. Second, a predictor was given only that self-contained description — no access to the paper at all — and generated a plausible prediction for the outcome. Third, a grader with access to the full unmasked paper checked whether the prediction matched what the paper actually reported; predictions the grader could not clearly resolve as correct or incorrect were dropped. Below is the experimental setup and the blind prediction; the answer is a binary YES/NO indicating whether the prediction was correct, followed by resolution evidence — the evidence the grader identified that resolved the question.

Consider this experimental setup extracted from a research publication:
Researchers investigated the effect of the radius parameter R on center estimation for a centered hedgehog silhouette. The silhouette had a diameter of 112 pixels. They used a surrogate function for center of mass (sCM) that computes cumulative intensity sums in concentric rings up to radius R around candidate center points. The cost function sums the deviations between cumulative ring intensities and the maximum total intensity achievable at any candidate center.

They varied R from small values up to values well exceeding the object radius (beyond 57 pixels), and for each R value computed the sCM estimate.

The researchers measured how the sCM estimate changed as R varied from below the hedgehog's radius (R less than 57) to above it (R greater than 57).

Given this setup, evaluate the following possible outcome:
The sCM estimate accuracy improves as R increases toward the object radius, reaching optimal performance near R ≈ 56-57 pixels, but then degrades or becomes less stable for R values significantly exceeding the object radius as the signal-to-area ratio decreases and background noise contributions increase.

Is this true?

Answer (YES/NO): NO